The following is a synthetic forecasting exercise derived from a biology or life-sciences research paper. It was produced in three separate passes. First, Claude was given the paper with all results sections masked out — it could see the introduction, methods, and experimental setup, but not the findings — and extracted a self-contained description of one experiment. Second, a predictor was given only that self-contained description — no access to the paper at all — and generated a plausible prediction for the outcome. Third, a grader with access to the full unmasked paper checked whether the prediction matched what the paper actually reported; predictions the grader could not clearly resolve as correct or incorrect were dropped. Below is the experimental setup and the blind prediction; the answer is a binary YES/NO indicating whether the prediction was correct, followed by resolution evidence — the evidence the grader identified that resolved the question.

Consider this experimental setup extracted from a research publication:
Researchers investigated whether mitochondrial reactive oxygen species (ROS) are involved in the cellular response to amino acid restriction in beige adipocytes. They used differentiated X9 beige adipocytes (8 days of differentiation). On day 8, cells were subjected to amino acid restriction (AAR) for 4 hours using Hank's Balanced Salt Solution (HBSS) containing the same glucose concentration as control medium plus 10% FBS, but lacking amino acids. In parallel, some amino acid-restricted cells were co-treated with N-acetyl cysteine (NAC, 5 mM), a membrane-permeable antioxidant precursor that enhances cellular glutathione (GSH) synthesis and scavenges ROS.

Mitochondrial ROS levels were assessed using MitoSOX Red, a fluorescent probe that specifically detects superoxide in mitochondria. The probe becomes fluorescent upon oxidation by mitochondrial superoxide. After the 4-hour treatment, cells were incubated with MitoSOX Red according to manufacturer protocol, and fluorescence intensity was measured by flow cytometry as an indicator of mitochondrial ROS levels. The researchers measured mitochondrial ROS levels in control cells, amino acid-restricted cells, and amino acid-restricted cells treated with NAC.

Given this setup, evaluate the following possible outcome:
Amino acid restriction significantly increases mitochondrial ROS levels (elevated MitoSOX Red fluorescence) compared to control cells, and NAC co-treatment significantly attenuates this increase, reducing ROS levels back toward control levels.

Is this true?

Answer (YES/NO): YES